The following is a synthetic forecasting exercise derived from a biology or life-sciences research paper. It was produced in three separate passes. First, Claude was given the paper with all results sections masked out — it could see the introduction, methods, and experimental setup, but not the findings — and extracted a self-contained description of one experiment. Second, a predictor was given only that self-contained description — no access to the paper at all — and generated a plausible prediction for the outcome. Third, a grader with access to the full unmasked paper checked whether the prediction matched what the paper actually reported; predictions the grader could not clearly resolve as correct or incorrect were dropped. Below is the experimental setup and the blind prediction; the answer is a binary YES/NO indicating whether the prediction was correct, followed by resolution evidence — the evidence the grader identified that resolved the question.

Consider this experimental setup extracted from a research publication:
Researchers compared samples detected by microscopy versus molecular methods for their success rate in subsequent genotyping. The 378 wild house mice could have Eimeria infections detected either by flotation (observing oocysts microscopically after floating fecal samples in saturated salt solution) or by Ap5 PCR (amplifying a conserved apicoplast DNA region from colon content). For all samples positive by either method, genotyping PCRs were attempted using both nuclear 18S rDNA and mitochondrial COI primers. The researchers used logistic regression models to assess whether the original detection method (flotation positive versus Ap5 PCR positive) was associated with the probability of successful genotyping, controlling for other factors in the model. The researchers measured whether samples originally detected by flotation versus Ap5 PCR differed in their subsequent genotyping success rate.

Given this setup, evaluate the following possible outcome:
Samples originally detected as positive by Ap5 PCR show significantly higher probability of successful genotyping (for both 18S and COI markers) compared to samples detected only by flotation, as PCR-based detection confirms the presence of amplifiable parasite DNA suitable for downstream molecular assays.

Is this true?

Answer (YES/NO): NO